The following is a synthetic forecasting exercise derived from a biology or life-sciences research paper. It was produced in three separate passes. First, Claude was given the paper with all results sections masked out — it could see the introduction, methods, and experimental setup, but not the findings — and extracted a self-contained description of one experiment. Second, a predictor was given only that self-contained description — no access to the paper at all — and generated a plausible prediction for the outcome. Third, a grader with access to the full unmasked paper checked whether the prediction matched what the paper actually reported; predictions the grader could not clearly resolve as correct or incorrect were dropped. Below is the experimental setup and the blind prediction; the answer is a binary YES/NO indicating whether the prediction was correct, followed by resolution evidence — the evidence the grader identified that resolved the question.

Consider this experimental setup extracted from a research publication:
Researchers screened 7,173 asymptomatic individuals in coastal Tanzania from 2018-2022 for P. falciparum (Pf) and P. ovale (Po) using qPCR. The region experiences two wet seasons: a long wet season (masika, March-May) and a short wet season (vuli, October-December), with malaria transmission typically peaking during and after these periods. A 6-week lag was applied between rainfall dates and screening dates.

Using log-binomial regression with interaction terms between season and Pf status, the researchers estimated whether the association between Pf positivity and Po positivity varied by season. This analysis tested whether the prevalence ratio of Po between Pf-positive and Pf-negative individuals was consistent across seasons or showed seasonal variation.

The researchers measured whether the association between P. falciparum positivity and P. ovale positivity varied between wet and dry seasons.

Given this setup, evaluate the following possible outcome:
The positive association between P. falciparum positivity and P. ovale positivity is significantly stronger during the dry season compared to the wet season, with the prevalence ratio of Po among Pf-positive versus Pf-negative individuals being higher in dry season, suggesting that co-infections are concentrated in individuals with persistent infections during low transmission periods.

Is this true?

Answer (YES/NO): NO